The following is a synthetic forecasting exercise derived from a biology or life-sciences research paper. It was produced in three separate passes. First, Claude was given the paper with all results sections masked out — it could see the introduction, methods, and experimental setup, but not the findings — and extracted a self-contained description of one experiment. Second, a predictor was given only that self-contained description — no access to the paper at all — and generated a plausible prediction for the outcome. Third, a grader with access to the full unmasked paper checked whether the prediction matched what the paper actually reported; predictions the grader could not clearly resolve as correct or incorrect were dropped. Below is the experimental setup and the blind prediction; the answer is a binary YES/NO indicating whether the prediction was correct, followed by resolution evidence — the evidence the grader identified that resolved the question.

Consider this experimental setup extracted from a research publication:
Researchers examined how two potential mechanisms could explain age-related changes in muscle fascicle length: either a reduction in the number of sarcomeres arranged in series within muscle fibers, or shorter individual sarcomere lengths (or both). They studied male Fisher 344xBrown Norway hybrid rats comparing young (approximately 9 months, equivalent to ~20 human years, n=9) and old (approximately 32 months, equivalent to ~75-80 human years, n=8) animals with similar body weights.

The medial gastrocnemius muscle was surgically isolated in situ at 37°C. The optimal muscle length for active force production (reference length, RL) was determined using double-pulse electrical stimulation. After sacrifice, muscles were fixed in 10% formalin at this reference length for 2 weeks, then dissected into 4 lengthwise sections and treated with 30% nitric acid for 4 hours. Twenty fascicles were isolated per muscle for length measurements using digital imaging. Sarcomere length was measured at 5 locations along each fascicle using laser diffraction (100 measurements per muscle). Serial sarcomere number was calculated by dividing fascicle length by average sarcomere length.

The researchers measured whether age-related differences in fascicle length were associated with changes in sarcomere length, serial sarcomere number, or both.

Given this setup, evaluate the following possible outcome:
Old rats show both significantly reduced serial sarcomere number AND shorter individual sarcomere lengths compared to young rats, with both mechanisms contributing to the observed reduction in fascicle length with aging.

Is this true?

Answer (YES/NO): NO